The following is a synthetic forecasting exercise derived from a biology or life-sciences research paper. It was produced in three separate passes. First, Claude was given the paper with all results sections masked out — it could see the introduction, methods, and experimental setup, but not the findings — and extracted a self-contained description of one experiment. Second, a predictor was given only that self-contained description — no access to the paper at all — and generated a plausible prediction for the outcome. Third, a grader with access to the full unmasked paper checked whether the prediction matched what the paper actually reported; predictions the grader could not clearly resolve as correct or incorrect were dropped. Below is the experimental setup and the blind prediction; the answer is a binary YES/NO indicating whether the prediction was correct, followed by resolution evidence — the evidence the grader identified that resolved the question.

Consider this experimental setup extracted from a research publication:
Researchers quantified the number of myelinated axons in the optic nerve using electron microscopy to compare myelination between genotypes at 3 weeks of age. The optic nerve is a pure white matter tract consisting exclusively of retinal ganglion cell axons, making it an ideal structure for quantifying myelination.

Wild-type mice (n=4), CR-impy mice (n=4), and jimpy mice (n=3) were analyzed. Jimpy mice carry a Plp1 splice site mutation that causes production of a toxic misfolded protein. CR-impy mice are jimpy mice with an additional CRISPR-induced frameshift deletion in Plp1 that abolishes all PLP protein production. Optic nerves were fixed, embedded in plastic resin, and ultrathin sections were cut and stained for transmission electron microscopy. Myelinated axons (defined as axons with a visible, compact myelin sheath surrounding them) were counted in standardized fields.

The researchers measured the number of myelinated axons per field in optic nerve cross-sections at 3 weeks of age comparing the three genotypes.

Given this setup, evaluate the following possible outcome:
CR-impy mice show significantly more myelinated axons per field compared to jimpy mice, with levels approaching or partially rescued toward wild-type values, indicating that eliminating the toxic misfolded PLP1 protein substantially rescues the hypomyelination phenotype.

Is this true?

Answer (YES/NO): YES